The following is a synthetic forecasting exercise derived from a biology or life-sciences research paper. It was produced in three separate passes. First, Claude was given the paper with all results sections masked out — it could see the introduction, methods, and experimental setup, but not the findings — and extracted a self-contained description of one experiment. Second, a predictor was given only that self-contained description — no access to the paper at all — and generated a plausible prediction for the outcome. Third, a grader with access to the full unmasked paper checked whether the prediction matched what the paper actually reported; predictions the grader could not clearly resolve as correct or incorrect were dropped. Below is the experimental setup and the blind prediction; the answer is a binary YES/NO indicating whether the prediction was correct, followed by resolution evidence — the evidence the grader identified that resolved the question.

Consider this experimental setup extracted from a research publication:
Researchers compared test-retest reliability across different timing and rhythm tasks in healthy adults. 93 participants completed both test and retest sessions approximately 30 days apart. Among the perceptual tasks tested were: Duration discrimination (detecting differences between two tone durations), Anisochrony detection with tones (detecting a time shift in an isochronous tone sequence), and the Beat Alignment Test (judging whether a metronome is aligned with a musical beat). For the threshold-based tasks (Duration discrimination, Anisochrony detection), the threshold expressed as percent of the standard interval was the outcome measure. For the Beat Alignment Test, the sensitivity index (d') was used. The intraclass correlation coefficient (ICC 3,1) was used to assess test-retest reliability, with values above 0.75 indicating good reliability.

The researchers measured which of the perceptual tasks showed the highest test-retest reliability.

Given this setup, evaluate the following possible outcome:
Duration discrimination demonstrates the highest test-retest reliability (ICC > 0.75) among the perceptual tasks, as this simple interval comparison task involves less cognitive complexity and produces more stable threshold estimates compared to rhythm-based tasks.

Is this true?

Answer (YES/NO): NO